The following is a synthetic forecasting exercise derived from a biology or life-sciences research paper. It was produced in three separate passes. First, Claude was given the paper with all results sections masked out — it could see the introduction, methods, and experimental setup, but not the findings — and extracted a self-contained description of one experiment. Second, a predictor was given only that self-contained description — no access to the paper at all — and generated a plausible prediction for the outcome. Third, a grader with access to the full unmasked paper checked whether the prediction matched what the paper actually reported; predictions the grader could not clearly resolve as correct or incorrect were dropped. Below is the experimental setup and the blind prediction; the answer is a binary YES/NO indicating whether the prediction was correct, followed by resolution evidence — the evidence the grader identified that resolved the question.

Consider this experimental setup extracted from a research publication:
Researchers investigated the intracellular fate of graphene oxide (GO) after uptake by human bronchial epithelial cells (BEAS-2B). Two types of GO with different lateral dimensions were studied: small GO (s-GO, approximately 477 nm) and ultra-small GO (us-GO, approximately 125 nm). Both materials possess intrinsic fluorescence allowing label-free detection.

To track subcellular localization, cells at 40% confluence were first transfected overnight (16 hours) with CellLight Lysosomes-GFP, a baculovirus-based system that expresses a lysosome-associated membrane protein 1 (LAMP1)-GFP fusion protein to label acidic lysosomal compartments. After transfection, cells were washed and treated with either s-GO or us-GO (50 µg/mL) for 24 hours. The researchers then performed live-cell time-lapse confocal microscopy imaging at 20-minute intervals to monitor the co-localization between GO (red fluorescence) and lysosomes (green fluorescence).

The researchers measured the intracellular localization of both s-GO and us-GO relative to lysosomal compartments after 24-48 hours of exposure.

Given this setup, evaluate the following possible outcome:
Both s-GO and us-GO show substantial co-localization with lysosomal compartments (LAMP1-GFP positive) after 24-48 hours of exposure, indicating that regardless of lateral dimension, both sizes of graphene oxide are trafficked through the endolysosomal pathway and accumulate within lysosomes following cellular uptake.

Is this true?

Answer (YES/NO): YES